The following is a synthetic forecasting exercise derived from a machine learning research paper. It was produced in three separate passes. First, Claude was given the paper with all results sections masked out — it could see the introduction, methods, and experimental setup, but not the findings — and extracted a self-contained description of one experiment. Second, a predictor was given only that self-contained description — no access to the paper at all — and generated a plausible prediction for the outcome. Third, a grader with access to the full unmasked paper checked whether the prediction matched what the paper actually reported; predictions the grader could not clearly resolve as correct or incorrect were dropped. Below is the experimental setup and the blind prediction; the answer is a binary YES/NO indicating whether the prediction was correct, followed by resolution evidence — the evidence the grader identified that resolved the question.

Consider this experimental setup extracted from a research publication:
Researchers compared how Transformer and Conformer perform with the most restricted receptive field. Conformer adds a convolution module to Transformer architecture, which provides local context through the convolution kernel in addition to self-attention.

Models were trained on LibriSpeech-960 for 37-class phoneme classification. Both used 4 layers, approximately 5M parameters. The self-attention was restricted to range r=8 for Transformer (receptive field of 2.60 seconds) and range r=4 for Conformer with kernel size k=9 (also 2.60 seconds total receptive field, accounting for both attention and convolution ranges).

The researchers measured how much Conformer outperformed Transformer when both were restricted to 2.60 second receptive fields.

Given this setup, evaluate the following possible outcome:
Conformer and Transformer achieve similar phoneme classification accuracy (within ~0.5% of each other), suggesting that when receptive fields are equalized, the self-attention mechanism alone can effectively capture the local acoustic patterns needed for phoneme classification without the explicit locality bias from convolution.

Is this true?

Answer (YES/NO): NO